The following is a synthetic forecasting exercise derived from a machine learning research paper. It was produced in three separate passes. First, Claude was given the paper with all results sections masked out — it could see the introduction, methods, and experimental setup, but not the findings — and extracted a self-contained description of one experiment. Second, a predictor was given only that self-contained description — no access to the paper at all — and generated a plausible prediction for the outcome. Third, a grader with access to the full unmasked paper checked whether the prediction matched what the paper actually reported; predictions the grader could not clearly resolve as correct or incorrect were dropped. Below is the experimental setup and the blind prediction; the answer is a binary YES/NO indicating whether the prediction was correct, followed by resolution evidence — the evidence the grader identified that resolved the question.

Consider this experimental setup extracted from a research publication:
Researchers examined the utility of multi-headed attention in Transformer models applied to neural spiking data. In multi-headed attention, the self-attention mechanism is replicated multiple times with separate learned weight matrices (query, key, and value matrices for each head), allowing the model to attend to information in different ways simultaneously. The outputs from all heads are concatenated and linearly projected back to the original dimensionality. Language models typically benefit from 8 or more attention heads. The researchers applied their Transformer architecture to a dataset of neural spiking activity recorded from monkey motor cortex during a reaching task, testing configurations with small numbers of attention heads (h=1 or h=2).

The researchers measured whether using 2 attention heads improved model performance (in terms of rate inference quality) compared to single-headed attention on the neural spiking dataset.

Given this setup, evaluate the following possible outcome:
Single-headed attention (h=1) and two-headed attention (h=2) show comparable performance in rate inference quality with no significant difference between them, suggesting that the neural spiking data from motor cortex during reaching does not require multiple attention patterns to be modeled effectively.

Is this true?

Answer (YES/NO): YES